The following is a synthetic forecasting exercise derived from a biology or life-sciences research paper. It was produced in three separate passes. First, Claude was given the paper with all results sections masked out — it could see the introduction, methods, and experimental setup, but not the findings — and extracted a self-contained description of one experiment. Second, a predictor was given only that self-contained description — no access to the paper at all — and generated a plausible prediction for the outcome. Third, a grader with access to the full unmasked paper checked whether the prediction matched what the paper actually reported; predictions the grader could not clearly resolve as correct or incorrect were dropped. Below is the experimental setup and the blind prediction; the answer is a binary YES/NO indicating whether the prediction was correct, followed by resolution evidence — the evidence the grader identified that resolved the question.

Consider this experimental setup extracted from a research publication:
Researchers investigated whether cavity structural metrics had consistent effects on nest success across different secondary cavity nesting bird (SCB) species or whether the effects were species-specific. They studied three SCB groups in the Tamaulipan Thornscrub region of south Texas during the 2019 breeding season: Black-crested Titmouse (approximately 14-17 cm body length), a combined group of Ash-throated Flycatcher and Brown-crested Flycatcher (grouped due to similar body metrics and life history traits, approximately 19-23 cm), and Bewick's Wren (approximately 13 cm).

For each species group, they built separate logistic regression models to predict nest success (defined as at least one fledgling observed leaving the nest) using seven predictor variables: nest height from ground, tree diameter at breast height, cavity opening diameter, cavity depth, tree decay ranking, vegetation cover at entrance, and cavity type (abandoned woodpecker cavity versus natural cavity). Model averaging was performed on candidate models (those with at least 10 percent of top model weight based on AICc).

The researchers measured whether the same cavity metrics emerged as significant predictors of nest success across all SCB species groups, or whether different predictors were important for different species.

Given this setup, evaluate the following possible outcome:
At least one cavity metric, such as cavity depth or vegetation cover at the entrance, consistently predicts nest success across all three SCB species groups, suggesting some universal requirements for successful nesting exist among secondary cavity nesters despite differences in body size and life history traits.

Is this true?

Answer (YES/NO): NO